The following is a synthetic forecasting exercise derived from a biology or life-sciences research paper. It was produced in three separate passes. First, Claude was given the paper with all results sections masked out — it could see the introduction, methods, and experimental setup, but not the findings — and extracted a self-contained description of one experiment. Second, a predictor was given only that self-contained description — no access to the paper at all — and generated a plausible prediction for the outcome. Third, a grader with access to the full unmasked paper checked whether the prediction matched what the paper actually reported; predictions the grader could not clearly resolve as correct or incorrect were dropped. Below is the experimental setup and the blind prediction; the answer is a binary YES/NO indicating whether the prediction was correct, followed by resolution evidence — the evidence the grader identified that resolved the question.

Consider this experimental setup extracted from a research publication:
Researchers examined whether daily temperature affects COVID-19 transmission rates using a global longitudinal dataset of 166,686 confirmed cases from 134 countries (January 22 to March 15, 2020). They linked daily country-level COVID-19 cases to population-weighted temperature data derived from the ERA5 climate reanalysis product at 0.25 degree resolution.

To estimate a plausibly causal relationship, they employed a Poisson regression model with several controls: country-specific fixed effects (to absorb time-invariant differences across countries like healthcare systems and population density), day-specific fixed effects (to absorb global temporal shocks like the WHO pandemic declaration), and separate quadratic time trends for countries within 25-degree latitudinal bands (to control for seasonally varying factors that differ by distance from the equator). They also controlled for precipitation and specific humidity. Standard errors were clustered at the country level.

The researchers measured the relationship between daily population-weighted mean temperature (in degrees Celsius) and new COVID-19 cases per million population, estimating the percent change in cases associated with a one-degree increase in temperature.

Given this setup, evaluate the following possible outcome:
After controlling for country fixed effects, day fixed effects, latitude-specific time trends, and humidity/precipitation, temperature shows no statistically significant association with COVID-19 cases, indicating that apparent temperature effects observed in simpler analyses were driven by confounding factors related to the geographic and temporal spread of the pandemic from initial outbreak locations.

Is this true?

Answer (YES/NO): NO